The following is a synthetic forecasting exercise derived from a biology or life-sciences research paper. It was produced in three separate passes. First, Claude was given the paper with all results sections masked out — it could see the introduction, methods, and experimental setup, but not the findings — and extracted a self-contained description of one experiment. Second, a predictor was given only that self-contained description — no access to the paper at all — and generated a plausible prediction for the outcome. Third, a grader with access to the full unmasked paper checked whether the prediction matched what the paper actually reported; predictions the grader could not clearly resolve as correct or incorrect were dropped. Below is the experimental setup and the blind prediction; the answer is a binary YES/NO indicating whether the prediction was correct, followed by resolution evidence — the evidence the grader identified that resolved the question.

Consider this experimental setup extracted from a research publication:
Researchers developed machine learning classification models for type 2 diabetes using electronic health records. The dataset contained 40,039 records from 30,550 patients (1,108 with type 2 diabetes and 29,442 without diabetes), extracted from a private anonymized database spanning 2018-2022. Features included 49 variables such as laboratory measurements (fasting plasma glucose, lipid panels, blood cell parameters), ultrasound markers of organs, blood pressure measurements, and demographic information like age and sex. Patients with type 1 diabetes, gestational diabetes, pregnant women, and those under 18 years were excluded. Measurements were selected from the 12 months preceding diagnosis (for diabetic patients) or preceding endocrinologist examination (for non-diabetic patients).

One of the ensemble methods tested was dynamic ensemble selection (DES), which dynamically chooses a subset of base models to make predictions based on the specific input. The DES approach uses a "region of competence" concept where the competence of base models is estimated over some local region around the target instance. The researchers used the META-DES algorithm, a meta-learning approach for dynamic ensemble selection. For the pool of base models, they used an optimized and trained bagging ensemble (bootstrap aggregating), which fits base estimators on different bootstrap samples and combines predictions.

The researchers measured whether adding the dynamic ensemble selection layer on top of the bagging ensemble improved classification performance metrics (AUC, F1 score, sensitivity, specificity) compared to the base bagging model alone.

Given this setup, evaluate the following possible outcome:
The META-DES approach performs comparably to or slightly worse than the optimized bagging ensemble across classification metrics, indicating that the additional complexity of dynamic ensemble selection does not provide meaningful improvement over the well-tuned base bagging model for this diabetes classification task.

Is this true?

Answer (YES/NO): YES